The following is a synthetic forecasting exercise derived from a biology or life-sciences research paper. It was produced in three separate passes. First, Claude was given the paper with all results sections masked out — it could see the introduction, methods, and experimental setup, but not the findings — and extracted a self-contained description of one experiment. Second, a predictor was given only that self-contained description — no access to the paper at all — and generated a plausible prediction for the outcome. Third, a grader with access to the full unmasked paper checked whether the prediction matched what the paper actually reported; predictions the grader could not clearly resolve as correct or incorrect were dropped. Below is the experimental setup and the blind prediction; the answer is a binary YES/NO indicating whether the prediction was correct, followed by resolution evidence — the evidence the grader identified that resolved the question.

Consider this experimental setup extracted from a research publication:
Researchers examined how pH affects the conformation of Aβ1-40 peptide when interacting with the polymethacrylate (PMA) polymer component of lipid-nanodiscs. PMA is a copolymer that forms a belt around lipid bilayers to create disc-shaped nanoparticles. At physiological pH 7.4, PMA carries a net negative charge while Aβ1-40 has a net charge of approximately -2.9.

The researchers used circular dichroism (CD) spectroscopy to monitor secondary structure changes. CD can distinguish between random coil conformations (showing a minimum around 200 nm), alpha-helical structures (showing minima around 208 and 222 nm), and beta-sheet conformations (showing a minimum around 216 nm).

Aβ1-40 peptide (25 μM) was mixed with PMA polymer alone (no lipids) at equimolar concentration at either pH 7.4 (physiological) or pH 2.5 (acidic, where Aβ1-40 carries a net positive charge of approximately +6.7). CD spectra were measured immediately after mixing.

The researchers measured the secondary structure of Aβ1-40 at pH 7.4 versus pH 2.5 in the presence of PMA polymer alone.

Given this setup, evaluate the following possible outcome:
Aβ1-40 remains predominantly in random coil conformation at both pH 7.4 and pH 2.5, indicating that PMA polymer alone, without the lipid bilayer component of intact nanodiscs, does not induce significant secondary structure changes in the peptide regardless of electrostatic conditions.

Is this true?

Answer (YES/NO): NO